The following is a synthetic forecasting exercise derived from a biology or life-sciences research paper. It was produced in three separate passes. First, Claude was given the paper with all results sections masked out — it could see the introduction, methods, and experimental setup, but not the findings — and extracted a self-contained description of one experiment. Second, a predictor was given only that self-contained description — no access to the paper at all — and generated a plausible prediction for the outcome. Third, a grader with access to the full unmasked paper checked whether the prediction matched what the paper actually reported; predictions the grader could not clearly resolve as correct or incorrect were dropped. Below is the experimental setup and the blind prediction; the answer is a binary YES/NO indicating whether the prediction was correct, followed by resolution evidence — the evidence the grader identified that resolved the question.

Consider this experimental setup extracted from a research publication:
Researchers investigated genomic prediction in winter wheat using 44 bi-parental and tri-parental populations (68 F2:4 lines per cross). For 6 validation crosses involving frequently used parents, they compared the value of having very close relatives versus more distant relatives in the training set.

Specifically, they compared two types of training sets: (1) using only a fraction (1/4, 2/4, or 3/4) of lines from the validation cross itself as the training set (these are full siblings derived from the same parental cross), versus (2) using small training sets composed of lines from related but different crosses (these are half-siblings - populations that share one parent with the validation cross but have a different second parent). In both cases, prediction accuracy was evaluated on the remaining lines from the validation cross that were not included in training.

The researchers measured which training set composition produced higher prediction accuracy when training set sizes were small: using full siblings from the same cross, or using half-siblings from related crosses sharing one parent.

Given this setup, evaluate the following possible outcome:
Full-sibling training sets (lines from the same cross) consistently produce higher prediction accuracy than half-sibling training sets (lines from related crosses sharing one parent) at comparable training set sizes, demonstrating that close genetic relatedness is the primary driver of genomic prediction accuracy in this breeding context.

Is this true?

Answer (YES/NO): NO